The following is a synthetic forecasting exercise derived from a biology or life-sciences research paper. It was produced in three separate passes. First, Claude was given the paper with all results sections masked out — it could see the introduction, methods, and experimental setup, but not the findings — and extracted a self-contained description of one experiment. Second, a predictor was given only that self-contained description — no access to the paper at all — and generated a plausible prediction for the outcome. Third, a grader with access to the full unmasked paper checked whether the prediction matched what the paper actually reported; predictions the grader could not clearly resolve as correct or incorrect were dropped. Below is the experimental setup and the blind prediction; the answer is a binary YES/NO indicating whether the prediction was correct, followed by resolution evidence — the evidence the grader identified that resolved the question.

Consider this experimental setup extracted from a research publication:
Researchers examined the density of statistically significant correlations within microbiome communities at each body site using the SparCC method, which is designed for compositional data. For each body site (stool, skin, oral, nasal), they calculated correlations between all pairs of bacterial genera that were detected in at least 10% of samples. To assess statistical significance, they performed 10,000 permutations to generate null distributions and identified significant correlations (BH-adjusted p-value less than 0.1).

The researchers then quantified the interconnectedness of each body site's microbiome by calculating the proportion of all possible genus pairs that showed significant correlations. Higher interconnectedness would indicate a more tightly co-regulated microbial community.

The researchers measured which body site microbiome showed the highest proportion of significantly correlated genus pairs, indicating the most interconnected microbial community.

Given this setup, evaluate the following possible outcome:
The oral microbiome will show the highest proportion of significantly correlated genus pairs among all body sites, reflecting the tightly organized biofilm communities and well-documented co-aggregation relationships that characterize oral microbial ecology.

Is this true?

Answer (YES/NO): YES